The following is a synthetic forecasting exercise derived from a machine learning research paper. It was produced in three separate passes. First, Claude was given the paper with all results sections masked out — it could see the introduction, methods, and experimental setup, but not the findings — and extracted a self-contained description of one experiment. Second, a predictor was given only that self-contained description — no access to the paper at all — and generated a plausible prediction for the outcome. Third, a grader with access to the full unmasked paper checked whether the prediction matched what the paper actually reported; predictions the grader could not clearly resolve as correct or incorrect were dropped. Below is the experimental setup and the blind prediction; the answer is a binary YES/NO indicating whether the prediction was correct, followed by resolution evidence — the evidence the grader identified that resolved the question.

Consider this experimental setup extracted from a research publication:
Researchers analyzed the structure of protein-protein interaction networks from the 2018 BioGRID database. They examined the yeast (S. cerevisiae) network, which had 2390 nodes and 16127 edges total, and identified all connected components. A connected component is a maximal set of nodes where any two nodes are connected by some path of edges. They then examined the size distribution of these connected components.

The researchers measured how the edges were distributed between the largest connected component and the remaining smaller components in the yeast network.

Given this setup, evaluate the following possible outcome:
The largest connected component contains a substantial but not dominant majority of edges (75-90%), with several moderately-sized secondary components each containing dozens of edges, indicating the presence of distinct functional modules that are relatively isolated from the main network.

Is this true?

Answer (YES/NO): NO